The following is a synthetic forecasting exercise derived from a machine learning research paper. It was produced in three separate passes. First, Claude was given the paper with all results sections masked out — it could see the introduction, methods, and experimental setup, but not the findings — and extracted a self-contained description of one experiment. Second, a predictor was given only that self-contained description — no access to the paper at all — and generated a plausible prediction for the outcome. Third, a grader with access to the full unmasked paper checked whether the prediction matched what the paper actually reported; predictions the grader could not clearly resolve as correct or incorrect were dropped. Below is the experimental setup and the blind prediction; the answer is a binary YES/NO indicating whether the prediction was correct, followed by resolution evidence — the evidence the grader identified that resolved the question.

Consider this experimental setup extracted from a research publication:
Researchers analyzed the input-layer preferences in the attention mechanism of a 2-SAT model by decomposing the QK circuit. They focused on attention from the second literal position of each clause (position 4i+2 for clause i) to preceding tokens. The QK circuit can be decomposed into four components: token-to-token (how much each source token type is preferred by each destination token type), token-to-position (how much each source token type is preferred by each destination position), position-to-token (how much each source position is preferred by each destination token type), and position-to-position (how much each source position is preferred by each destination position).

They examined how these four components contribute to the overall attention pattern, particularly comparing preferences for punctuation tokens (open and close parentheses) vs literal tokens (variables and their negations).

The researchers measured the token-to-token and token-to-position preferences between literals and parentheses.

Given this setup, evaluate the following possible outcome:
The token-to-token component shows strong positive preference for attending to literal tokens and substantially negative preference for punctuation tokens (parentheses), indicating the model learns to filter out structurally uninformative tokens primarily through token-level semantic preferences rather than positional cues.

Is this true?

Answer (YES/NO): NO